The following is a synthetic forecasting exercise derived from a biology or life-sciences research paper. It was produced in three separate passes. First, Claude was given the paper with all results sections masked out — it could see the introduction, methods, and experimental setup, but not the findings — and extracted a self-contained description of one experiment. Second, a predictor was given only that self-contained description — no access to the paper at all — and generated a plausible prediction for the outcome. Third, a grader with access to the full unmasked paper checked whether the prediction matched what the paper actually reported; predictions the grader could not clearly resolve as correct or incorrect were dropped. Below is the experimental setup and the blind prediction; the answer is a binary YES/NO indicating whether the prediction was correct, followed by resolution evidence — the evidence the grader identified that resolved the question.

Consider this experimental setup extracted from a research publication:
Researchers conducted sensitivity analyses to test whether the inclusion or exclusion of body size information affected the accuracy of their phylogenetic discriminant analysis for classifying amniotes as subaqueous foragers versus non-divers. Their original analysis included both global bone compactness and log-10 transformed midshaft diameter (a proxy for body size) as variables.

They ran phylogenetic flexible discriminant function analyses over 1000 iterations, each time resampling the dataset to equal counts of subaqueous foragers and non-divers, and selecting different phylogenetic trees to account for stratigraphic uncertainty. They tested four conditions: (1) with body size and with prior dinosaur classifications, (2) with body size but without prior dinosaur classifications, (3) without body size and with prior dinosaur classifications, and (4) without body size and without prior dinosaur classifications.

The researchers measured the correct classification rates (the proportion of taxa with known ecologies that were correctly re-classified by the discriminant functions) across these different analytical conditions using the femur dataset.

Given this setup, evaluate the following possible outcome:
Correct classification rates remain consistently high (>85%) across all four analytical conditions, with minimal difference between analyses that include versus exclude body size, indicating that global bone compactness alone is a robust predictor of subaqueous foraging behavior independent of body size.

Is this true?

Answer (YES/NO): NO